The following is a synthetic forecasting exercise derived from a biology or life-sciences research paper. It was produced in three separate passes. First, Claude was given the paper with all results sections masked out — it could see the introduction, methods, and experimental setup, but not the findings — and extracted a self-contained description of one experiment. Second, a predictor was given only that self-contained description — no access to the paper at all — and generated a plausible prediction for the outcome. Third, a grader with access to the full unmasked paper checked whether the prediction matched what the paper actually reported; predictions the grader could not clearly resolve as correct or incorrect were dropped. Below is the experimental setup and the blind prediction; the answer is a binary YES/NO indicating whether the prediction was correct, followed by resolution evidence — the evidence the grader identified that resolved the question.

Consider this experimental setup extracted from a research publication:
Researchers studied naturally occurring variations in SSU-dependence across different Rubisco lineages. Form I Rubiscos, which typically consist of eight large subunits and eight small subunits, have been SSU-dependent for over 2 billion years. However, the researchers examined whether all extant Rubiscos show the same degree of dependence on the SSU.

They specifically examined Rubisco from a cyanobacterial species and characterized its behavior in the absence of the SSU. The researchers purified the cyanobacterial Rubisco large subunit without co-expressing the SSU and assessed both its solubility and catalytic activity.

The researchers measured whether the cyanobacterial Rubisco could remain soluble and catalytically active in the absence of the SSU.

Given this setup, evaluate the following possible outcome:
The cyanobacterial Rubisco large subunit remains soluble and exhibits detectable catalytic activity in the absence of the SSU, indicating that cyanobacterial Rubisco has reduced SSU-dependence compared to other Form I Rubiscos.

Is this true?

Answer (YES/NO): YES